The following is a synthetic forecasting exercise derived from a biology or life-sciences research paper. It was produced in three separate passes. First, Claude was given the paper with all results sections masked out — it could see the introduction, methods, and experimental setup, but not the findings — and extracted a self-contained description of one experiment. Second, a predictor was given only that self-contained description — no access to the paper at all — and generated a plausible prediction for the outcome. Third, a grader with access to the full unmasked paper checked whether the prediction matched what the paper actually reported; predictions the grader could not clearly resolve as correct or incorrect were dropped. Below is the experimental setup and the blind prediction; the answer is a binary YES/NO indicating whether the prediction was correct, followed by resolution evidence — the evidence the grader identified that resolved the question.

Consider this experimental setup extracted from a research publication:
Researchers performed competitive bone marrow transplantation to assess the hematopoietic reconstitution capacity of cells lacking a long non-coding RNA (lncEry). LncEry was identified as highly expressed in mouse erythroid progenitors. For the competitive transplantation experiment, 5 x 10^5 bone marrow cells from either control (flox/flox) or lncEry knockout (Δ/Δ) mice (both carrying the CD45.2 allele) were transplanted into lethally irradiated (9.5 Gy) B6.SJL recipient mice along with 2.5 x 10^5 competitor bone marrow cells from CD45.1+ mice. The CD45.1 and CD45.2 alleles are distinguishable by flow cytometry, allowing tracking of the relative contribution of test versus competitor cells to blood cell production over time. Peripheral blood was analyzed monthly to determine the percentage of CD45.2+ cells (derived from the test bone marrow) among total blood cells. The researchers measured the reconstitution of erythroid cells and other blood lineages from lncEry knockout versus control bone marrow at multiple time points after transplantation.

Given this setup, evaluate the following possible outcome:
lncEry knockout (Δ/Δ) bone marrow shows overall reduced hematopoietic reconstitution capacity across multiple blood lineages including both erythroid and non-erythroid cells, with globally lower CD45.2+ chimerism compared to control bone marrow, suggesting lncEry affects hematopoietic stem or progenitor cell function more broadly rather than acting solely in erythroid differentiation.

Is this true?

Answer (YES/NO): NO